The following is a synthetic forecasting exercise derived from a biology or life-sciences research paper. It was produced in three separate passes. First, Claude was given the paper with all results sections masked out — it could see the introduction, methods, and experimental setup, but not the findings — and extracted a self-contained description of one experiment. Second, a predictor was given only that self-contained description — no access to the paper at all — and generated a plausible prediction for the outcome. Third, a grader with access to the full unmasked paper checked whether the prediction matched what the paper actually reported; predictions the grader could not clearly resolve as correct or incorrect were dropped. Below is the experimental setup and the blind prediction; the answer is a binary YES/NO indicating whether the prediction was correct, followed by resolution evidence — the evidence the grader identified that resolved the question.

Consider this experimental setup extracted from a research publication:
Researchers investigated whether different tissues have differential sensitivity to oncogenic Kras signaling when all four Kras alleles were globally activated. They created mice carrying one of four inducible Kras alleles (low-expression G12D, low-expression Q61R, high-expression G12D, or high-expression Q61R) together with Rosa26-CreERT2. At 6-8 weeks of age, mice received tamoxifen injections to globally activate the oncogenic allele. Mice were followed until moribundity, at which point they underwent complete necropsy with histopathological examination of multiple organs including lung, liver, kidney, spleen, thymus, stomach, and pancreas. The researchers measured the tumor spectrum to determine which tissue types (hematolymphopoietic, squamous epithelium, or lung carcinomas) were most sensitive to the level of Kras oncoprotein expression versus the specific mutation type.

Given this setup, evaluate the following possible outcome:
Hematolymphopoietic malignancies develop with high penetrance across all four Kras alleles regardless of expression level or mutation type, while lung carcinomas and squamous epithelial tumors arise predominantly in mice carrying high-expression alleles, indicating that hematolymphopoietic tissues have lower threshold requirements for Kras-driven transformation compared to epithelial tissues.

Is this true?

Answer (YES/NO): NO